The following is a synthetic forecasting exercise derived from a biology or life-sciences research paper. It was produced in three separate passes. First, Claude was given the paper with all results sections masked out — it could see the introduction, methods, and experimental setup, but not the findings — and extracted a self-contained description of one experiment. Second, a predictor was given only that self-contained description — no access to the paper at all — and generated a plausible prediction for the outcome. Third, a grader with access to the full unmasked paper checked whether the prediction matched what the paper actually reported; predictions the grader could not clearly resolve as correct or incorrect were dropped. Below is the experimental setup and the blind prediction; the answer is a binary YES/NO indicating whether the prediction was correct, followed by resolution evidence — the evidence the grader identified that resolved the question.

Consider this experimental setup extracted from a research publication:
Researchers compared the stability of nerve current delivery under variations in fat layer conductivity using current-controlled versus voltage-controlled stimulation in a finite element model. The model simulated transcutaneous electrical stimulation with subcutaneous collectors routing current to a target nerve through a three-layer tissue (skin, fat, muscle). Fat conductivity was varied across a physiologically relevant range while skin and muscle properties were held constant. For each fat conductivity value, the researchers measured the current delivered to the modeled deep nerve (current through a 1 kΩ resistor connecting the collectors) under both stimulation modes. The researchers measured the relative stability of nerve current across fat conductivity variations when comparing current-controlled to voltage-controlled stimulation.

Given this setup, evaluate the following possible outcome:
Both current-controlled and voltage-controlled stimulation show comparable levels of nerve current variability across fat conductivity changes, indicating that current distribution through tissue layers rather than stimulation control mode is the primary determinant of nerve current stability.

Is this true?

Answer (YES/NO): NO